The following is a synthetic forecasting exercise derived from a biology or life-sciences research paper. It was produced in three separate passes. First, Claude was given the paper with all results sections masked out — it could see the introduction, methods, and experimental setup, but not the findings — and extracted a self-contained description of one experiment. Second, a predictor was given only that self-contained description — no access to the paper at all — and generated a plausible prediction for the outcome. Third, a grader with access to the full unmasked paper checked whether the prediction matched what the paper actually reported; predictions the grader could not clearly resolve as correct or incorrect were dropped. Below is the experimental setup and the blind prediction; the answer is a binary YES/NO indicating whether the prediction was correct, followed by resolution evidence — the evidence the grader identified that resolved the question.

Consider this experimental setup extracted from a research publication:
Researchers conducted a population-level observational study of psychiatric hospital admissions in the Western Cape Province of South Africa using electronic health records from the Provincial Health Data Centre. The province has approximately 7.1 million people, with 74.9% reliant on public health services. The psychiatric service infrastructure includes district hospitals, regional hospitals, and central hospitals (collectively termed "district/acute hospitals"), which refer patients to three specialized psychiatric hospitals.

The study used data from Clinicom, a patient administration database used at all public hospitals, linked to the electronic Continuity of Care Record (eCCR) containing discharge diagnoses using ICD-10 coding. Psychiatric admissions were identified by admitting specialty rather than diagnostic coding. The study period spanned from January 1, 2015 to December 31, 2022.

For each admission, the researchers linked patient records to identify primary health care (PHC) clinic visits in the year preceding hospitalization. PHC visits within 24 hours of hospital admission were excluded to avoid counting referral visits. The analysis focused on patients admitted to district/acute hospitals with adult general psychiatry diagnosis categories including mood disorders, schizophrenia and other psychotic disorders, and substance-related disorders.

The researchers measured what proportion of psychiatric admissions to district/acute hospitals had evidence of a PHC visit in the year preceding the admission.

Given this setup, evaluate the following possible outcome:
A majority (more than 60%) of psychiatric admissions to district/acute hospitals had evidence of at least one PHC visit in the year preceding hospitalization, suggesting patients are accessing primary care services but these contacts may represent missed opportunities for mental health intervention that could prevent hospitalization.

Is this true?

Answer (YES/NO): YES